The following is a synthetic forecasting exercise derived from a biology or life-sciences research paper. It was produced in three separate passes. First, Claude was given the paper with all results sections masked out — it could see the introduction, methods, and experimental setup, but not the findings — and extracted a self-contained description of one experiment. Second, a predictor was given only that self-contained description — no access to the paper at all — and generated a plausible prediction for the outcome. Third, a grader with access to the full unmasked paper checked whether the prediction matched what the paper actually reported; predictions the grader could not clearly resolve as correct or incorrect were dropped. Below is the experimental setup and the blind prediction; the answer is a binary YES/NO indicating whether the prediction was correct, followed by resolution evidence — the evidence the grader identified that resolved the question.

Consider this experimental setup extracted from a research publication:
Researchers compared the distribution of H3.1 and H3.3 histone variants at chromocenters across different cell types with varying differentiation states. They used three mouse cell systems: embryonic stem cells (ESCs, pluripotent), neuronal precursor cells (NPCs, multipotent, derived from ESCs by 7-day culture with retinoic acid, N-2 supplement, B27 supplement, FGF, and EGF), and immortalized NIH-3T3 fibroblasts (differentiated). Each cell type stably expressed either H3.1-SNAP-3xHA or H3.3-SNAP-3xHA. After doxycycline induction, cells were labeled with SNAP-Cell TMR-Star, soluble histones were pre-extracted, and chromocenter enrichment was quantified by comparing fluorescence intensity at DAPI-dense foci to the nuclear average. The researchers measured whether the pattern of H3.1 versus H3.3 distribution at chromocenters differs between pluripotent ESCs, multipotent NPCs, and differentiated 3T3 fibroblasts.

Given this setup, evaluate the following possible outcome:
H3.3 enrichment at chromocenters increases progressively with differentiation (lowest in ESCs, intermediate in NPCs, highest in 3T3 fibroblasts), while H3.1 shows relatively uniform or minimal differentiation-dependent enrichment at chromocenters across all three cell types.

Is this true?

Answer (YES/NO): NO